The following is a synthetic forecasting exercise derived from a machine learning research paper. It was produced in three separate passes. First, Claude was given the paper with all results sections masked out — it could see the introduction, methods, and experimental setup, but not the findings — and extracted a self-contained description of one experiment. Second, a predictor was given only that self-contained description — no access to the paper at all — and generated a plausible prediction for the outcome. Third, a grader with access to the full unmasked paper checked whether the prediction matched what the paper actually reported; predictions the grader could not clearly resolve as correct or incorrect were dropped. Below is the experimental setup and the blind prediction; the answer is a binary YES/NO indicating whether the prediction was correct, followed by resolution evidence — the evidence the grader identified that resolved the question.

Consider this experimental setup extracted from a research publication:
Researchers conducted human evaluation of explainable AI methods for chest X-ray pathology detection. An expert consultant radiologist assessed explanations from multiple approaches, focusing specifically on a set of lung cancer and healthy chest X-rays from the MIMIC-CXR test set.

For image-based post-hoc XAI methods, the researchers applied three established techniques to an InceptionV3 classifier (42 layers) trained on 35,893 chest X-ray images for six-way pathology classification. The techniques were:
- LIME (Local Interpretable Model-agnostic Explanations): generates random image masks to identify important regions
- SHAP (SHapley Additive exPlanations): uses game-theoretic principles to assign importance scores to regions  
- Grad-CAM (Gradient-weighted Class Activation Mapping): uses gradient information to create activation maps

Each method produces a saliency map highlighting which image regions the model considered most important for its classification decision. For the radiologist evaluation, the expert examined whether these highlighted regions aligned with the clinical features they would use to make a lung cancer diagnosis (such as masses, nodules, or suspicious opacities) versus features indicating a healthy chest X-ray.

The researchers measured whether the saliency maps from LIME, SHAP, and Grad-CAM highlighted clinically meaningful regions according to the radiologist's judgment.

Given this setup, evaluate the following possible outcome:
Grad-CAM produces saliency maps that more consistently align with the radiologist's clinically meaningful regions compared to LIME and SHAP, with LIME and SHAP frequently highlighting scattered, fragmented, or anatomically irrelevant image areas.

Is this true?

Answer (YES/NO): NO